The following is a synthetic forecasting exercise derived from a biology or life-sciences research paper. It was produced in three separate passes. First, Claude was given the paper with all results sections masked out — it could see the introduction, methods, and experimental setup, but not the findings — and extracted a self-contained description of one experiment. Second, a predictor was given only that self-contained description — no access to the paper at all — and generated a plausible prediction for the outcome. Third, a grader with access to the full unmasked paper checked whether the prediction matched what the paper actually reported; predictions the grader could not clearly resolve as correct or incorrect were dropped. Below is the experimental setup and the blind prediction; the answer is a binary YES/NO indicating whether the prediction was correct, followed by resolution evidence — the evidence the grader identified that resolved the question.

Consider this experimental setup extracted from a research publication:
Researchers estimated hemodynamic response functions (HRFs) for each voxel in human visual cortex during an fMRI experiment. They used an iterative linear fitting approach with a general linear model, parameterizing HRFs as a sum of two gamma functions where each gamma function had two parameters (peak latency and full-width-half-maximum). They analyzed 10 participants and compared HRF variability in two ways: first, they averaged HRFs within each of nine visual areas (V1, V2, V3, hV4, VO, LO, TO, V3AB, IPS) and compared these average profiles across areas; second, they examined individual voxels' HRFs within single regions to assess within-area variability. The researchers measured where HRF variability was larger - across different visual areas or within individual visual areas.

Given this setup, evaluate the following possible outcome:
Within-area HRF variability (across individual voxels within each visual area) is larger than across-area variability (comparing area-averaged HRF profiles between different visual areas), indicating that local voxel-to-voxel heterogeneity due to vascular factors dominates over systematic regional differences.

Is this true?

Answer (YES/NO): YES